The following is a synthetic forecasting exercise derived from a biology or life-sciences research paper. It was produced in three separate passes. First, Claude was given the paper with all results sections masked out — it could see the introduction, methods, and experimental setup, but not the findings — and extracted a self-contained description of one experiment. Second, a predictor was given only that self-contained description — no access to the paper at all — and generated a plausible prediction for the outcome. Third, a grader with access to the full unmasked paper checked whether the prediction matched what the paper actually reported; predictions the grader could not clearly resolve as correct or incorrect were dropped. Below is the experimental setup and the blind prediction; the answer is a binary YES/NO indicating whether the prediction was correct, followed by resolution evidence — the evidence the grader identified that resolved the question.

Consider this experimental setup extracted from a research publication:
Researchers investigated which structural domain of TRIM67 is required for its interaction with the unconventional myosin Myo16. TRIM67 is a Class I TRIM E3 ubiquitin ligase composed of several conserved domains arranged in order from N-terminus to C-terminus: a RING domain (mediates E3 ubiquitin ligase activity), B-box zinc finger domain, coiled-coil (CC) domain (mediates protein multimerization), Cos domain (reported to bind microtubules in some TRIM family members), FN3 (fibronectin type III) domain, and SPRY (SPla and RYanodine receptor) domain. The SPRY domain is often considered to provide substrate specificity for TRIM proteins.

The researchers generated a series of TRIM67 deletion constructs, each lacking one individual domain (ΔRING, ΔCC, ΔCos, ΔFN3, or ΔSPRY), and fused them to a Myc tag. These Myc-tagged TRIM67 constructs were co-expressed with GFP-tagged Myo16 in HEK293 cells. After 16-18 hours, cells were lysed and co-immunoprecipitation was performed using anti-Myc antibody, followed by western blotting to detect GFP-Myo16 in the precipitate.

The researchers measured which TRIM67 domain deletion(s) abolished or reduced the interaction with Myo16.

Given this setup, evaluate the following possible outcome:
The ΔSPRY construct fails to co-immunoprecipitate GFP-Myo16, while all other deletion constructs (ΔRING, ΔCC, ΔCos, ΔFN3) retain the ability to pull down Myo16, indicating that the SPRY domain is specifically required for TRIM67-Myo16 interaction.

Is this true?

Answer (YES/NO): NO